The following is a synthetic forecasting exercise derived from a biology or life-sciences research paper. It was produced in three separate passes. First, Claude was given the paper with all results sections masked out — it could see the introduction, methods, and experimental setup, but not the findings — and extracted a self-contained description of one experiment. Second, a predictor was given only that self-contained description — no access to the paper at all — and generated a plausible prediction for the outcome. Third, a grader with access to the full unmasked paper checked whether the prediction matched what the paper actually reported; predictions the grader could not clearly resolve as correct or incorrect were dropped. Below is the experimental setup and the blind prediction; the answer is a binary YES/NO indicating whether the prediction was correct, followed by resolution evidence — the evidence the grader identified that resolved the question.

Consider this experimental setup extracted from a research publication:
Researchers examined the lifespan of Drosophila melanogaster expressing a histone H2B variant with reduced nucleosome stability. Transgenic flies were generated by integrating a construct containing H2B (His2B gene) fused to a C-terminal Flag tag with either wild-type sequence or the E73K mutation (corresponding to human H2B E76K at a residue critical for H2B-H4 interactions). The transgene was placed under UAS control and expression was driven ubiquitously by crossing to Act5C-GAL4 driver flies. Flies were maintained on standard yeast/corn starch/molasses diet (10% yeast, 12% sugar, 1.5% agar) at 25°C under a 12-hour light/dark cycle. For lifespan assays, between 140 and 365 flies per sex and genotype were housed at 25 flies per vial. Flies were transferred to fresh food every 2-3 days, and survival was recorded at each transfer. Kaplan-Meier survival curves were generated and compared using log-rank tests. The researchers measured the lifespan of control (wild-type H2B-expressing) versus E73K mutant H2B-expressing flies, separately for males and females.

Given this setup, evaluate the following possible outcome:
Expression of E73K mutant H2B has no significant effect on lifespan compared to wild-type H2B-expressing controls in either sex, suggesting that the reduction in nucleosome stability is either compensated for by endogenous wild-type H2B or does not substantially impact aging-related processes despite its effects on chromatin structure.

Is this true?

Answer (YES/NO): NO